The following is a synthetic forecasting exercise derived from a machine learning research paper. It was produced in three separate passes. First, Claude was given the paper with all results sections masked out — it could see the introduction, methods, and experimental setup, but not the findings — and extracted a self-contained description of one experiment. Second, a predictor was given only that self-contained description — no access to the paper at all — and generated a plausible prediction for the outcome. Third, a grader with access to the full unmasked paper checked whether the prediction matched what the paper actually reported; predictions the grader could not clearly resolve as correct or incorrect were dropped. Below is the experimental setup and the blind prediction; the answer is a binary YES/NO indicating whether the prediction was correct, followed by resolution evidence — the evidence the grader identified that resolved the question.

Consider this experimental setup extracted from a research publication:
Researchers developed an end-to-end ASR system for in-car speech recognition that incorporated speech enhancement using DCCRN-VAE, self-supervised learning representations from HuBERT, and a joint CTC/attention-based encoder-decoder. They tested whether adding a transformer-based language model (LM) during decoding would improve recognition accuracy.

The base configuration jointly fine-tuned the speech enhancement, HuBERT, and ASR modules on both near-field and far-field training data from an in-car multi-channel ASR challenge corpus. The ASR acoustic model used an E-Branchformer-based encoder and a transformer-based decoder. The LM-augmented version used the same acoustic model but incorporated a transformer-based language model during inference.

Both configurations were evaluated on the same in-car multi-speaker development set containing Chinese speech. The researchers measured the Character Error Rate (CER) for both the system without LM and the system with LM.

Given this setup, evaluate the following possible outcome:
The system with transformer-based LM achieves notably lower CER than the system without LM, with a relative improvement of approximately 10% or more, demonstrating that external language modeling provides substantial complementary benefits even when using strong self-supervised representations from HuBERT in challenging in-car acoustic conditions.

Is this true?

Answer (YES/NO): NO